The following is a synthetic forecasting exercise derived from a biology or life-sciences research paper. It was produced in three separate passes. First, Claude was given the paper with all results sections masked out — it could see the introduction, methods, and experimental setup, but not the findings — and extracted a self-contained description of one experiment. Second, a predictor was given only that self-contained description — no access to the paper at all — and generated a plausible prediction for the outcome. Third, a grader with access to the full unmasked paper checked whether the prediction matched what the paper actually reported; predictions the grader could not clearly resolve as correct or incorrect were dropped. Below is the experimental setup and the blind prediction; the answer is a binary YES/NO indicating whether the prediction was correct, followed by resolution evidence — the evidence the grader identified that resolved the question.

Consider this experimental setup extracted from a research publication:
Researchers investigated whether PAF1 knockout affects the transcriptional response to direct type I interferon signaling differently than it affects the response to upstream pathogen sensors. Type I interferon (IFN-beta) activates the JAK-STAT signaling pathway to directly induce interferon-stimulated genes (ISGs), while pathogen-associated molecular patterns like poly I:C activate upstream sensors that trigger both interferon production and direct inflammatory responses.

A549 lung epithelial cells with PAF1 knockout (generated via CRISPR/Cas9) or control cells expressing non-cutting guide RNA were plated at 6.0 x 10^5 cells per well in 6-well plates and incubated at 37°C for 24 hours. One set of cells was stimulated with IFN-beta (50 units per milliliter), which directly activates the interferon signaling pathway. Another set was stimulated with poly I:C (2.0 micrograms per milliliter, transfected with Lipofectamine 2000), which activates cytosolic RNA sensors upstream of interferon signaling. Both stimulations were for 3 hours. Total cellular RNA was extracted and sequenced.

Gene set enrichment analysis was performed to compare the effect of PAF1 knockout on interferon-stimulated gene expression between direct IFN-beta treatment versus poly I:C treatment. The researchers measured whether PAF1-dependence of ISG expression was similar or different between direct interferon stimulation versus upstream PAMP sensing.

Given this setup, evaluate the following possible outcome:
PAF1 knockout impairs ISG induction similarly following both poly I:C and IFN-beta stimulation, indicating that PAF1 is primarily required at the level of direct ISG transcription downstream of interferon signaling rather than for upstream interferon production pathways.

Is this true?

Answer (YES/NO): YES